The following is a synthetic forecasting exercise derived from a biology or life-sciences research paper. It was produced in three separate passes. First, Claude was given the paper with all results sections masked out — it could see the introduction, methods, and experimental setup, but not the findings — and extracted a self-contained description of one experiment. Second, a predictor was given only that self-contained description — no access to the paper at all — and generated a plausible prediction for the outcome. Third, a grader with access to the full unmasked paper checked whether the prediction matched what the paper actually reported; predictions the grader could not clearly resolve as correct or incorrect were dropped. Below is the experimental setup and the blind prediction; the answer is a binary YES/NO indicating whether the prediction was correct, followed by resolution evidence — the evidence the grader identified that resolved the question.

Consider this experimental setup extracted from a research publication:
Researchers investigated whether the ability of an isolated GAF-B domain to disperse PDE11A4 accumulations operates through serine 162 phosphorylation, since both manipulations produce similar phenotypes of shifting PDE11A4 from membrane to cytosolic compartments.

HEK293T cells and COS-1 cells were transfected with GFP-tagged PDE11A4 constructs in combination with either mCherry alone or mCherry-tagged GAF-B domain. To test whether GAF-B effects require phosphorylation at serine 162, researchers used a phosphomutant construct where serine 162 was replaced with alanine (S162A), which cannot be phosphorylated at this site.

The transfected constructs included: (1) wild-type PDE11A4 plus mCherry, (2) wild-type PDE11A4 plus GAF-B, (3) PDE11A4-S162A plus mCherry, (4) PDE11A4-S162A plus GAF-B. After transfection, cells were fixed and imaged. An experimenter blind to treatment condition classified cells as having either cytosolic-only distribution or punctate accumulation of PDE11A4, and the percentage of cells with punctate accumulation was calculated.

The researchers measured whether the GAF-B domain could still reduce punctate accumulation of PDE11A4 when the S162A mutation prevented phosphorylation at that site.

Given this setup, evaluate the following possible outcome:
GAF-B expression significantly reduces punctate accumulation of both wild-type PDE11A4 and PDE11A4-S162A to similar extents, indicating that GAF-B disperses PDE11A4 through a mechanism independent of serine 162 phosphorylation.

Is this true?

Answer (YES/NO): YES